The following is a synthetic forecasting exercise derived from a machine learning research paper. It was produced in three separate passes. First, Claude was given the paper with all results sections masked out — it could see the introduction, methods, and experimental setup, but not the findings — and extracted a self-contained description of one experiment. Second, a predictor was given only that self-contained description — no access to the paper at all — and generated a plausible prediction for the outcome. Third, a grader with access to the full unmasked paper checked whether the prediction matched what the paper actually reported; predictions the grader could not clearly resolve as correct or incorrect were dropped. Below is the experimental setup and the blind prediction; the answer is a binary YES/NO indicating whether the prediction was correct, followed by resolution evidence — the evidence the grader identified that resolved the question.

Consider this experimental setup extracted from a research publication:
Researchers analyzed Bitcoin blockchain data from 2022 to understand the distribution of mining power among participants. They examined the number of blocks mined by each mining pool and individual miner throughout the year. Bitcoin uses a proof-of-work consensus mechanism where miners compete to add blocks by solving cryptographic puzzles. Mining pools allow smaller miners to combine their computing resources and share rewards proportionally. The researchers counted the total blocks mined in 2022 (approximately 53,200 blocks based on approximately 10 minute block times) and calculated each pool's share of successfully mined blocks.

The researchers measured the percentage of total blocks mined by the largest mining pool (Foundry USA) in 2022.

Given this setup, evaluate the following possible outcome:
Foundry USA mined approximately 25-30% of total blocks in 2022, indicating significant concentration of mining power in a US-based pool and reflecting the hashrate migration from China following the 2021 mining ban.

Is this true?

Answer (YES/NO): NO